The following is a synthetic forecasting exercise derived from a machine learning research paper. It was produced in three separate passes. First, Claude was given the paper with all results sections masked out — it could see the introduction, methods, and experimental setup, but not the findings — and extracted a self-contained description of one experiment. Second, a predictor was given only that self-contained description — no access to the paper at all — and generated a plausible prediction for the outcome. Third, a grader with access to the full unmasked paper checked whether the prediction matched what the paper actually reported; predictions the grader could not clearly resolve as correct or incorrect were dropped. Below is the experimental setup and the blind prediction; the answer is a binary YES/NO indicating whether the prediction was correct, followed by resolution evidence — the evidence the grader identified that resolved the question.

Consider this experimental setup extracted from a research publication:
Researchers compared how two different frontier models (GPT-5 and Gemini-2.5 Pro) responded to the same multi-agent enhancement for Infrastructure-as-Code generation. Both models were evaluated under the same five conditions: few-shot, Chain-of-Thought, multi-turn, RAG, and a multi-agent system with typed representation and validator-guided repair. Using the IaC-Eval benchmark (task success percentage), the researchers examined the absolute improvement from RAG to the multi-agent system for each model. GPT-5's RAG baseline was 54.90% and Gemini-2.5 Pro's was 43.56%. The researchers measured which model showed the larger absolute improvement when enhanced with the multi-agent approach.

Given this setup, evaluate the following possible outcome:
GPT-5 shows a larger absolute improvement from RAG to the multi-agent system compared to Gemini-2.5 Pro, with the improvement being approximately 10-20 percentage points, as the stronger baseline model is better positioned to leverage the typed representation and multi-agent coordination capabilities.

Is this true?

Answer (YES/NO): YES